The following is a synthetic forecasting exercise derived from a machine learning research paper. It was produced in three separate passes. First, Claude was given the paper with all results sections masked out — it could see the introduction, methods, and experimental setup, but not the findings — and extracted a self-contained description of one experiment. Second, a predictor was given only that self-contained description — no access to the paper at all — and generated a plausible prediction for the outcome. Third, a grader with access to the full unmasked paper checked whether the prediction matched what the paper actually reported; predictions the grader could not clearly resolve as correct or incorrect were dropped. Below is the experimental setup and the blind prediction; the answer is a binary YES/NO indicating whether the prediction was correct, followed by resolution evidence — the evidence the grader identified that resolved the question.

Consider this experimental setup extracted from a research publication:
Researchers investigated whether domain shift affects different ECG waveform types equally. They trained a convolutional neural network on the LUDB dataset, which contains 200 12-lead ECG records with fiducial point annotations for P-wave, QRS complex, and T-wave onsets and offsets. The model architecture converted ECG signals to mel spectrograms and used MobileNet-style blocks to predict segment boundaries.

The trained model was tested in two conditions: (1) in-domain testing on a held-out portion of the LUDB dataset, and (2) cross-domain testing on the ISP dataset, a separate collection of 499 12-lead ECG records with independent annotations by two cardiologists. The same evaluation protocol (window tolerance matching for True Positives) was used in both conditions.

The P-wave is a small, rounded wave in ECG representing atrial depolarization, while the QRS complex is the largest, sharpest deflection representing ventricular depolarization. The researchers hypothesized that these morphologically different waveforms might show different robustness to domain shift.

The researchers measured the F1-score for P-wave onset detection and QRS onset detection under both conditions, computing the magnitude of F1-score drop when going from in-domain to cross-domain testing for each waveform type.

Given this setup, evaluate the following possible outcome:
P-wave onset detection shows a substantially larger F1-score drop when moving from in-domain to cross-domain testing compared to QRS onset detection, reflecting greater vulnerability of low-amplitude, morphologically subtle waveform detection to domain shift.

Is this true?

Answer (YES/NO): YES